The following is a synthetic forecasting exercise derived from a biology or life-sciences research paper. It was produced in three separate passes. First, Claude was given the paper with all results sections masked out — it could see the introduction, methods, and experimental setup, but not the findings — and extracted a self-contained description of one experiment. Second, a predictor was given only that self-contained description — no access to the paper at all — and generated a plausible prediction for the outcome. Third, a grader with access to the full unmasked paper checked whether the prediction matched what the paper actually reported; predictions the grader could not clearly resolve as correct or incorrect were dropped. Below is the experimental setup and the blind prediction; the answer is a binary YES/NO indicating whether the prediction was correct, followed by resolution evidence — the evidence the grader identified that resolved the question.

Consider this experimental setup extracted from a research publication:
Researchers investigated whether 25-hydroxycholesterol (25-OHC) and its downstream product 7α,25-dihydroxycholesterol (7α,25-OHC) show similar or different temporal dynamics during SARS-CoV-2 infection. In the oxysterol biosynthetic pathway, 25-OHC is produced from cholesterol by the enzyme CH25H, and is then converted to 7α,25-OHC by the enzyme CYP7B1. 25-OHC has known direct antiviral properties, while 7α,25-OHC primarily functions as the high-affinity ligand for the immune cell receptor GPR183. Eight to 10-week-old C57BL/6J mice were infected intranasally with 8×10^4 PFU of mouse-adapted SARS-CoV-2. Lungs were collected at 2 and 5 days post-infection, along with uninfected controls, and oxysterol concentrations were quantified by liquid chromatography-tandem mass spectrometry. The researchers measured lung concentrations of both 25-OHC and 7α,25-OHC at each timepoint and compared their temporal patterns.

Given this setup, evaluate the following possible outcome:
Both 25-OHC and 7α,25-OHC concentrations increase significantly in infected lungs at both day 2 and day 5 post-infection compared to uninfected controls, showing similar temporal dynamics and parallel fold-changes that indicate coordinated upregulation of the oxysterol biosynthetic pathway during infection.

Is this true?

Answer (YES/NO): NO